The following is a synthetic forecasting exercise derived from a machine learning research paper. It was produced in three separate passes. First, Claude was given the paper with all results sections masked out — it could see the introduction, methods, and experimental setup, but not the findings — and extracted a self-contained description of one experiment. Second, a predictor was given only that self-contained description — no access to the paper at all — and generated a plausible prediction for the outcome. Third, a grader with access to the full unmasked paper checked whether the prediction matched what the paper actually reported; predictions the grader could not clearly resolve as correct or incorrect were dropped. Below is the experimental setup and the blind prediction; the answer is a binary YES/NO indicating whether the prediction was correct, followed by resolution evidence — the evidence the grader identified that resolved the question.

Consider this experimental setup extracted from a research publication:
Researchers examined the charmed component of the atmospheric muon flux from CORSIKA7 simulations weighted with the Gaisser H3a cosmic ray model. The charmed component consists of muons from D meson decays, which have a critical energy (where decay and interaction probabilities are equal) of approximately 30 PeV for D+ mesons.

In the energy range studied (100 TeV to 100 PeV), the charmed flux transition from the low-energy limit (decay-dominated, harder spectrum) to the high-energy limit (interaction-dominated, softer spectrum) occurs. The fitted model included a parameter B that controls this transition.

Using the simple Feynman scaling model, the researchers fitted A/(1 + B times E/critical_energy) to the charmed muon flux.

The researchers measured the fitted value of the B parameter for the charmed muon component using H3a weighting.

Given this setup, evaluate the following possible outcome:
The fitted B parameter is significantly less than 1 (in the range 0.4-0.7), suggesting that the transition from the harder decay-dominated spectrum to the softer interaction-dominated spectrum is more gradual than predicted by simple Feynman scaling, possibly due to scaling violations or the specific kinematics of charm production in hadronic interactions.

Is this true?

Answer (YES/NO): NO